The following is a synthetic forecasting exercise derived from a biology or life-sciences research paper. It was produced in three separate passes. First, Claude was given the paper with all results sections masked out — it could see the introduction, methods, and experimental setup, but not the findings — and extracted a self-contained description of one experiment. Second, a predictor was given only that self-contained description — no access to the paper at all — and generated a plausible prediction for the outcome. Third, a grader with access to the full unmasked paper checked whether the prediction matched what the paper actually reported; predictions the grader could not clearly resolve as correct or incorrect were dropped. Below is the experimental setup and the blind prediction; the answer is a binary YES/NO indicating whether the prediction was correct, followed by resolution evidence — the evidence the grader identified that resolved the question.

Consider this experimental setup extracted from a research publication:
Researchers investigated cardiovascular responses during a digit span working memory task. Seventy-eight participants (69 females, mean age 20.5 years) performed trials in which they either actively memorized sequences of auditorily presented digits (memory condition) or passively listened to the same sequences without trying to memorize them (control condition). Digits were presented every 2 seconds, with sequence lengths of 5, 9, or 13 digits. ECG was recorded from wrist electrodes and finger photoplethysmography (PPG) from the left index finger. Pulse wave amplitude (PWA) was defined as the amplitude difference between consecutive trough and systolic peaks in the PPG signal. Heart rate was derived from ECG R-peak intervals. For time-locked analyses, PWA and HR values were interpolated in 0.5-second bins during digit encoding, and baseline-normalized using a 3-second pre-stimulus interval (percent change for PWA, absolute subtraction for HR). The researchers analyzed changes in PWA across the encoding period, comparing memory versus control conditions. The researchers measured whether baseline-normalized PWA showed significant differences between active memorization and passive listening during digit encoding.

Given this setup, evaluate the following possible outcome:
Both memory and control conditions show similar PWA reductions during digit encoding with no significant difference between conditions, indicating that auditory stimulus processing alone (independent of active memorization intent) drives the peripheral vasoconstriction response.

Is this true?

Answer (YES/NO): NO